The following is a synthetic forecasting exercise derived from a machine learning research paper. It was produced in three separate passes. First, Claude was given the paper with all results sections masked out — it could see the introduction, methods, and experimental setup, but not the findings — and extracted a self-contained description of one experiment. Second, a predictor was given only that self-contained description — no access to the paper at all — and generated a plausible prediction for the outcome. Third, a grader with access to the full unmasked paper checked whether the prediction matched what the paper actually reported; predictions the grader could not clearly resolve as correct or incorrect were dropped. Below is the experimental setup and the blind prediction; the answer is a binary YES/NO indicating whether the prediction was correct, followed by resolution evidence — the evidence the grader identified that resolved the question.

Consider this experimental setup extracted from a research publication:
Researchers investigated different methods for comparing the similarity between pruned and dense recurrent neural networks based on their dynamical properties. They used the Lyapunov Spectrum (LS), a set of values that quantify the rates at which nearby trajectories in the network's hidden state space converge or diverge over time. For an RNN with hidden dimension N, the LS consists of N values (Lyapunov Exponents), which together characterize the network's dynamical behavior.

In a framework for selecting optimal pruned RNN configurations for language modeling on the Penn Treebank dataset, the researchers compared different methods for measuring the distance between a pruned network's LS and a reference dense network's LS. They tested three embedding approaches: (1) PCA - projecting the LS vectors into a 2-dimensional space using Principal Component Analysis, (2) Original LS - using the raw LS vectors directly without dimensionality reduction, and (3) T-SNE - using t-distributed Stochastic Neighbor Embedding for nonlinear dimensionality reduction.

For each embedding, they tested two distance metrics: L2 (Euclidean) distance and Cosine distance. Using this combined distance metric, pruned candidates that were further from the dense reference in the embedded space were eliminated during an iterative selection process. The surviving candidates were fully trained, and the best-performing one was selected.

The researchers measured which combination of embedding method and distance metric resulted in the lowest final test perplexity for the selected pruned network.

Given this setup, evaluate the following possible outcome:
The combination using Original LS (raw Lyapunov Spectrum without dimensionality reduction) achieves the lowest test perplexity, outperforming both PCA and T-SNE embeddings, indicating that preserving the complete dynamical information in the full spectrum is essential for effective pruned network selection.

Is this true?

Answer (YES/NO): NO